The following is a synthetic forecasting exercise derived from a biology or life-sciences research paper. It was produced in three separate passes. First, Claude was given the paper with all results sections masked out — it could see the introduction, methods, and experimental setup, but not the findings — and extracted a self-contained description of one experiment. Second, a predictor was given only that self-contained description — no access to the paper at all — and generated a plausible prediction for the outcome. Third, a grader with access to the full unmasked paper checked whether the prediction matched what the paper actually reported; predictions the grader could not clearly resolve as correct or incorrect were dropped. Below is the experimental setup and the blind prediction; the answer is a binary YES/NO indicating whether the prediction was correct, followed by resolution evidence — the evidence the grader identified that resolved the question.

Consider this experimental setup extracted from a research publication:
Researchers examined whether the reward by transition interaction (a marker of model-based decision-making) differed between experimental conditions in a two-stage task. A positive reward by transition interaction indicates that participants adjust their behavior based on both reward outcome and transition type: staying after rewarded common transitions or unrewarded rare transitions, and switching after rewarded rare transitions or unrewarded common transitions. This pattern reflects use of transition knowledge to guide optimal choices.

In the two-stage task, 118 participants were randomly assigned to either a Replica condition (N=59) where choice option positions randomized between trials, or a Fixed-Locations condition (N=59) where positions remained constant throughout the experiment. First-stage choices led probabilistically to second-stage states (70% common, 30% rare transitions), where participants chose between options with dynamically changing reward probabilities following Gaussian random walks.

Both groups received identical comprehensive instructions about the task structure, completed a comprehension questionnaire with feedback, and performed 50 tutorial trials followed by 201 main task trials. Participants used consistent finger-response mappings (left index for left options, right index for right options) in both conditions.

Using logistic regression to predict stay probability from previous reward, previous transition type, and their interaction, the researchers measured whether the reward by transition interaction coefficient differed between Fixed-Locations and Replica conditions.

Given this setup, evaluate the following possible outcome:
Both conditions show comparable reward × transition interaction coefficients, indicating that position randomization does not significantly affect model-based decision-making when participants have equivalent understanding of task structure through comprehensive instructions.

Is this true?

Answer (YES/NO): YES